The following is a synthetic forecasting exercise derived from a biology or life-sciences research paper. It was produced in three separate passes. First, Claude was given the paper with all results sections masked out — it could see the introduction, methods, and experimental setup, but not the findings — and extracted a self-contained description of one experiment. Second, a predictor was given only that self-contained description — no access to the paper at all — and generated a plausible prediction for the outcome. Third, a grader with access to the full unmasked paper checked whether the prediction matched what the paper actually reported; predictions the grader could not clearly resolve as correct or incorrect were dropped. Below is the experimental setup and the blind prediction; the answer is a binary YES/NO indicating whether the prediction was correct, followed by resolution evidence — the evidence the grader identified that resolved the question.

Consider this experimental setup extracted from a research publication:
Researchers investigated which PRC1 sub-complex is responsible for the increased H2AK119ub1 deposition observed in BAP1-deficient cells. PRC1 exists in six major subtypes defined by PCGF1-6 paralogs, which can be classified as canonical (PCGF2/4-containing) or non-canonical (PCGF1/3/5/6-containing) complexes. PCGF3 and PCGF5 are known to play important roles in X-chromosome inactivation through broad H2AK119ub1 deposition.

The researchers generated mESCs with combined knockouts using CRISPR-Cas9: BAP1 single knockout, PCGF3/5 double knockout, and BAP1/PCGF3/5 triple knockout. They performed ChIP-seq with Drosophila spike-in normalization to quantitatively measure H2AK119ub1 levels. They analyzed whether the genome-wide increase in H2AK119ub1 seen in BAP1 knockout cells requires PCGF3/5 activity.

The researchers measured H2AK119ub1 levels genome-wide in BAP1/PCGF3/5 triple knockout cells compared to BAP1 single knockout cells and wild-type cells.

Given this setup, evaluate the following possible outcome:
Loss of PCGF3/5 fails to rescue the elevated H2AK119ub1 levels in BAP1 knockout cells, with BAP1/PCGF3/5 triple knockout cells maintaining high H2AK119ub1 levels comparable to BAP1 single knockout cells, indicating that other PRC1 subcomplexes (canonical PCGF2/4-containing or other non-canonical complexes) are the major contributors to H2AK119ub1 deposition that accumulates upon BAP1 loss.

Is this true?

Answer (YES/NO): NO